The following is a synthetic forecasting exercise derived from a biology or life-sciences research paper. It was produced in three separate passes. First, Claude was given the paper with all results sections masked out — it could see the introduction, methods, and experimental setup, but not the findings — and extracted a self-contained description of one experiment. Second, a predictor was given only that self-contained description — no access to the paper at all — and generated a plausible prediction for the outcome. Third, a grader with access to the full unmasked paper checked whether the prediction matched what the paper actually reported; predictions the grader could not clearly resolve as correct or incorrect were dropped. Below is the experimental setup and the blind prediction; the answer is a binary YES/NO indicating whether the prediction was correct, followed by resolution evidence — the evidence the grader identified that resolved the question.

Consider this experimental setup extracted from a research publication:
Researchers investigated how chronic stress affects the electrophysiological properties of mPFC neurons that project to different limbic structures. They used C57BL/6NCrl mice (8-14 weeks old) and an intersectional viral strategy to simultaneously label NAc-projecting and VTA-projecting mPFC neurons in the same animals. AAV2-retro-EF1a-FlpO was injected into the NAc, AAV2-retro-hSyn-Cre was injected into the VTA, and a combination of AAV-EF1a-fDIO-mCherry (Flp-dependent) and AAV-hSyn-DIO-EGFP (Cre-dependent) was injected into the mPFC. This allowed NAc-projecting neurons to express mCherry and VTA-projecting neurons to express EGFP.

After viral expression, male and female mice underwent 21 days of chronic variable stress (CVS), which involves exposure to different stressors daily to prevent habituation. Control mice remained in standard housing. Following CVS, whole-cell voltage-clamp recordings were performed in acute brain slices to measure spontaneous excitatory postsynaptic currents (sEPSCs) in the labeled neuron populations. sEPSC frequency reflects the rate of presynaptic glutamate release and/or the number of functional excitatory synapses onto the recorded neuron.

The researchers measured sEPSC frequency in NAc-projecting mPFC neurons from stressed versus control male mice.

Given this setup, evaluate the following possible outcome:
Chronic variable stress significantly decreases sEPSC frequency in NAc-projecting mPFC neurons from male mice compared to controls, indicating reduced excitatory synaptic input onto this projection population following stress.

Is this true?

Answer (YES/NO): NO